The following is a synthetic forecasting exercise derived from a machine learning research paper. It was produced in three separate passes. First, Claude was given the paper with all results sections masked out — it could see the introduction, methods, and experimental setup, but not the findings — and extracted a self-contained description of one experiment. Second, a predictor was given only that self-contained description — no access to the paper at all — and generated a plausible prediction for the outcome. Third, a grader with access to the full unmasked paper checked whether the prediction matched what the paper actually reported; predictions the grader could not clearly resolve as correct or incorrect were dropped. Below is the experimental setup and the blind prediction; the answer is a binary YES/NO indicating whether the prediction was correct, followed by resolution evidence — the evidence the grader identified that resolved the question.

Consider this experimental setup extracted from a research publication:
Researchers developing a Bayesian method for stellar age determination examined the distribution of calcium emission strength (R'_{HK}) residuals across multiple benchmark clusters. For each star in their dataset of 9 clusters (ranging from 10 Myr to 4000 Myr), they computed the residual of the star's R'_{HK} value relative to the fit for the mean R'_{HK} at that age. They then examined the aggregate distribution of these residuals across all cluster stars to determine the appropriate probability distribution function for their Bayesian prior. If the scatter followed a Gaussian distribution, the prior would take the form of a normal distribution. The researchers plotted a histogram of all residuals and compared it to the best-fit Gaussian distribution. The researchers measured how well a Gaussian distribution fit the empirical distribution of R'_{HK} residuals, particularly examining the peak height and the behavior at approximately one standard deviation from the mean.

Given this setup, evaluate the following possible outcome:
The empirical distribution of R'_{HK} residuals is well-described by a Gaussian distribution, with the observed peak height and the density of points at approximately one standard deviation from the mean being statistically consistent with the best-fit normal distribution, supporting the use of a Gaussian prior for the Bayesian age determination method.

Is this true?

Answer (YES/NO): NO